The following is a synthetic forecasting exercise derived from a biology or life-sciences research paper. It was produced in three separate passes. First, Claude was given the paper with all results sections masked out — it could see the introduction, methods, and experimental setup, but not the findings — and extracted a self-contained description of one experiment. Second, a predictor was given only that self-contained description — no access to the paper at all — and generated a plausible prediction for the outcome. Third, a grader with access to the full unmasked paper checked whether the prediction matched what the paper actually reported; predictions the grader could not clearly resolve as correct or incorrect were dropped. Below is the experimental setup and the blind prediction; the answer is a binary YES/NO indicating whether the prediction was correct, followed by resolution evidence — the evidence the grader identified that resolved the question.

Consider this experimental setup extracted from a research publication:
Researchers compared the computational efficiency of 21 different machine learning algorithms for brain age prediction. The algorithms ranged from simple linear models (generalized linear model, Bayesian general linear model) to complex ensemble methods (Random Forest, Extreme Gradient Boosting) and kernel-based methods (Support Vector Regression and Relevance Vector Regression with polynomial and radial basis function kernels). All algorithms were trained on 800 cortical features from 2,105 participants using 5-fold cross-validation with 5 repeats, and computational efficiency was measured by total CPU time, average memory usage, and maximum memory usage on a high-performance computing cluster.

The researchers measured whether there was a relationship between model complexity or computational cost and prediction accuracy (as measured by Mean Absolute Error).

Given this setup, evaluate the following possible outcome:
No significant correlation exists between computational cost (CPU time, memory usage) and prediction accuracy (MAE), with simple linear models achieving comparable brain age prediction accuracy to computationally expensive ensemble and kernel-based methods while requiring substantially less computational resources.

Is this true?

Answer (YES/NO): NO